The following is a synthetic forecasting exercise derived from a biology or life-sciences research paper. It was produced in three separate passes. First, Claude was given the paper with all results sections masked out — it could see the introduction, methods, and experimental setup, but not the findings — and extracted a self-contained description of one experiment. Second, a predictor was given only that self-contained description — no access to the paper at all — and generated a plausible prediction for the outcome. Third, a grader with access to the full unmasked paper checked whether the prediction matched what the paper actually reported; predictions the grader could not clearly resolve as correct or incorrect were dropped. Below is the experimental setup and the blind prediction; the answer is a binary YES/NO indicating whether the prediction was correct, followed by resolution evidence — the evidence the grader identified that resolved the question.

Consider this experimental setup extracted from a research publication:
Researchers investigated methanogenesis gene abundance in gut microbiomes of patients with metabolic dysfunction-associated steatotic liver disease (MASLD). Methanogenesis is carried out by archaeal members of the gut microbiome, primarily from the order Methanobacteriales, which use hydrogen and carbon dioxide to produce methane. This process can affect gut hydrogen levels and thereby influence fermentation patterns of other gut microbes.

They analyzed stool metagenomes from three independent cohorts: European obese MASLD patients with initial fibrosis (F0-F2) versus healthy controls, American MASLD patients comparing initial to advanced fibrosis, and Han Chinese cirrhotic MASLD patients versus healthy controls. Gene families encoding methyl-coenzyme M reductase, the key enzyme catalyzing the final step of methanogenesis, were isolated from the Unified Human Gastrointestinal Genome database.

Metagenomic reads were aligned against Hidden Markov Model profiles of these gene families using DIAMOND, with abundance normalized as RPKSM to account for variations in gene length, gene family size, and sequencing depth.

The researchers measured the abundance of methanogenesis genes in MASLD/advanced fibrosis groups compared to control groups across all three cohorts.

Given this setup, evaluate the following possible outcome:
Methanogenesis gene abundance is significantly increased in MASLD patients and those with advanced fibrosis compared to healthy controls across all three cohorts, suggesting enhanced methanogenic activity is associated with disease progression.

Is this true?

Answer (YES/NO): NO